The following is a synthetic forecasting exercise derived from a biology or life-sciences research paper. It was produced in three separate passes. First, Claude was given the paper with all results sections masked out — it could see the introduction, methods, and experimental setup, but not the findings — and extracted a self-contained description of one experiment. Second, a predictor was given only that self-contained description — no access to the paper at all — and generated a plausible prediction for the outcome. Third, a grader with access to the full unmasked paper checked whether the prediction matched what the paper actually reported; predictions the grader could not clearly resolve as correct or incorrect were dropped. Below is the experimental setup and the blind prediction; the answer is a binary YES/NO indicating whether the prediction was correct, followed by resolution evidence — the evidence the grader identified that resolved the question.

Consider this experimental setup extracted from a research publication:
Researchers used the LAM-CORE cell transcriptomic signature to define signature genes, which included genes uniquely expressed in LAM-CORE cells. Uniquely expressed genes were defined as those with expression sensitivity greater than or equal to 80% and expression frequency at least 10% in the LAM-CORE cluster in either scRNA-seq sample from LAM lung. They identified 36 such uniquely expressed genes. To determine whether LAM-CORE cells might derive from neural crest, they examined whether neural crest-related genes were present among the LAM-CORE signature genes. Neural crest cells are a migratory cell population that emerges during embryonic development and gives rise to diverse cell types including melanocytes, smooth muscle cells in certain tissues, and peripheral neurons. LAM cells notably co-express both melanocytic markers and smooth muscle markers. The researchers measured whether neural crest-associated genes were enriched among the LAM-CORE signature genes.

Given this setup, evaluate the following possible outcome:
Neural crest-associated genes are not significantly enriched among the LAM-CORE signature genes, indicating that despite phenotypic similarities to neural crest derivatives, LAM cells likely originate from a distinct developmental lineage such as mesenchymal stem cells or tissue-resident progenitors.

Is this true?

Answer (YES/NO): NO